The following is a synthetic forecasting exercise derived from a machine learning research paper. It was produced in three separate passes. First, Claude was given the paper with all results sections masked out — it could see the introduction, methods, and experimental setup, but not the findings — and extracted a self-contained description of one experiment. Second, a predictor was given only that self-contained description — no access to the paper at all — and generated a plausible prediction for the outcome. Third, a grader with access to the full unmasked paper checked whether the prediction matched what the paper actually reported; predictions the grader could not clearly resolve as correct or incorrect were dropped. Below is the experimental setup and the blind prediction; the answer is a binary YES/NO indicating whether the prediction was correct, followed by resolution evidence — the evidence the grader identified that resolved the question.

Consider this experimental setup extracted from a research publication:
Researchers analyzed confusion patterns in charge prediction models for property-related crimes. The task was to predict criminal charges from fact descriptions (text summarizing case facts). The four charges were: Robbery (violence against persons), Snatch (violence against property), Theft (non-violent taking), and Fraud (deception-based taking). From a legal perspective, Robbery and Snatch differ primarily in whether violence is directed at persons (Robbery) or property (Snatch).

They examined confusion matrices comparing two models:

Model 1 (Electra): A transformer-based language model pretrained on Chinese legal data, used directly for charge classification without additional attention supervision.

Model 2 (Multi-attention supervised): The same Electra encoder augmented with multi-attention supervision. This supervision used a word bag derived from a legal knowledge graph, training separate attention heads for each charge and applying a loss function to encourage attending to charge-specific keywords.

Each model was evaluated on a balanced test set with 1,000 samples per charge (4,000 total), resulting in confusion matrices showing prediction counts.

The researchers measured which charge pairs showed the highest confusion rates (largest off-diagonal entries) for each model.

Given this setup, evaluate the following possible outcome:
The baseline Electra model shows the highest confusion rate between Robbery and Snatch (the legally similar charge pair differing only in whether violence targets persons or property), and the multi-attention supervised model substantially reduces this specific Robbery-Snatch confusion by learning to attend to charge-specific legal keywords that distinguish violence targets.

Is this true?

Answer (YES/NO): NO